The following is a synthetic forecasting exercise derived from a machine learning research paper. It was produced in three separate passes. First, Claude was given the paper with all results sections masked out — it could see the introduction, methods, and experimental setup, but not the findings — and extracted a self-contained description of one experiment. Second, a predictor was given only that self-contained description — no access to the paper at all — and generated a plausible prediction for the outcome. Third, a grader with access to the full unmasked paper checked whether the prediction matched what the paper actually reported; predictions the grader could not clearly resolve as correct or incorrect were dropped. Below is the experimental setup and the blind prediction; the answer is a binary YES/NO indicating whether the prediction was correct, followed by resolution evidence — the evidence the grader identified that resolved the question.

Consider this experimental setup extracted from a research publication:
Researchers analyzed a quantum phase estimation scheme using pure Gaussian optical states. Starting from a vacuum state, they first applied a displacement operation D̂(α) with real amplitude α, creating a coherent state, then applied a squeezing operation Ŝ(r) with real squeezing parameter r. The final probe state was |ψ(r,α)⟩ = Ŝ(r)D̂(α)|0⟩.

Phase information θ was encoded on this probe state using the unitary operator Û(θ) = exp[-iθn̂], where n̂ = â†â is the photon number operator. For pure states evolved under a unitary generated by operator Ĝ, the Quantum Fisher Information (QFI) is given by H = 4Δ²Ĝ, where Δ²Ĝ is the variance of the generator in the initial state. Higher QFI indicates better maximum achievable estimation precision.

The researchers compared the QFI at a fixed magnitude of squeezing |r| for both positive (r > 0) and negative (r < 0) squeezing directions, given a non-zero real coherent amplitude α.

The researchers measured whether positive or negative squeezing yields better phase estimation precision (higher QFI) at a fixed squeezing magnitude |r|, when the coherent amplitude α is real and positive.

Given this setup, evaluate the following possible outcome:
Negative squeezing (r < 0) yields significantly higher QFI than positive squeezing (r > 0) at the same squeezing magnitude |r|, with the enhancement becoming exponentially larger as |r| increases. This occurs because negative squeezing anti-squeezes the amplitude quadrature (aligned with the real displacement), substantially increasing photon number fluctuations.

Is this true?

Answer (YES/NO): NO